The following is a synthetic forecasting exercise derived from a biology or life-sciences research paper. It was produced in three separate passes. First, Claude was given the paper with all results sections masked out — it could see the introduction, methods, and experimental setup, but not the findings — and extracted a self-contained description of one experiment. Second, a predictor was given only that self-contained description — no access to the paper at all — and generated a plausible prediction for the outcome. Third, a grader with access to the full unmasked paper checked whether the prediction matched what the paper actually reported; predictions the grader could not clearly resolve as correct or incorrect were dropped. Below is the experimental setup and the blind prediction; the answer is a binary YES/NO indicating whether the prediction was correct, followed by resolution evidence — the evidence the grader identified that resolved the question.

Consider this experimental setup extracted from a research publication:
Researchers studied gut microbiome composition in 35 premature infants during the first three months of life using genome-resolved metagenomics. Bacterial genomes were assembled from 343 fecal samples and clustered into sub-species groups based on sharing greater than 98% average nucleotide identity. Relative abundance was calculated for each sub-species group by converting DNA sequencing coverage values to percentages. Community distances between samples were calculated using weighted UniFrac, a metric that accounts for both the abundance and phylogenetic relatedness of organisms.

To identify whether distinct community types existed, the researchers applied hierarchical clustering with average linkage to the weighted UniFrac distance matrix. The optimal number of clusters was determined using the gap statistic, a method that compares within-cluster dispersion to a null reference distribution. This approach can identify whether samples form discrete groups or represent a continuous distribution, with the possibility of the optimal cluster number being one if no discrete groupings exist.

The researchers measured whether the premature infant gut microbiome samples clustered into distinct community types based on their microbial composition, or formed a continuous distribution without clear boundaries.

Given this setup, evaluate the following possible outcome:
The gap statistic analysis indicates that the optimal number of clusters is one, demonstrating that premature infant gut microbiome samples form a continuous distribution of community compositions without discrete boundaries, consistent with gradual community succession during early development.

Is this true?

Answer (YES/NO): NO